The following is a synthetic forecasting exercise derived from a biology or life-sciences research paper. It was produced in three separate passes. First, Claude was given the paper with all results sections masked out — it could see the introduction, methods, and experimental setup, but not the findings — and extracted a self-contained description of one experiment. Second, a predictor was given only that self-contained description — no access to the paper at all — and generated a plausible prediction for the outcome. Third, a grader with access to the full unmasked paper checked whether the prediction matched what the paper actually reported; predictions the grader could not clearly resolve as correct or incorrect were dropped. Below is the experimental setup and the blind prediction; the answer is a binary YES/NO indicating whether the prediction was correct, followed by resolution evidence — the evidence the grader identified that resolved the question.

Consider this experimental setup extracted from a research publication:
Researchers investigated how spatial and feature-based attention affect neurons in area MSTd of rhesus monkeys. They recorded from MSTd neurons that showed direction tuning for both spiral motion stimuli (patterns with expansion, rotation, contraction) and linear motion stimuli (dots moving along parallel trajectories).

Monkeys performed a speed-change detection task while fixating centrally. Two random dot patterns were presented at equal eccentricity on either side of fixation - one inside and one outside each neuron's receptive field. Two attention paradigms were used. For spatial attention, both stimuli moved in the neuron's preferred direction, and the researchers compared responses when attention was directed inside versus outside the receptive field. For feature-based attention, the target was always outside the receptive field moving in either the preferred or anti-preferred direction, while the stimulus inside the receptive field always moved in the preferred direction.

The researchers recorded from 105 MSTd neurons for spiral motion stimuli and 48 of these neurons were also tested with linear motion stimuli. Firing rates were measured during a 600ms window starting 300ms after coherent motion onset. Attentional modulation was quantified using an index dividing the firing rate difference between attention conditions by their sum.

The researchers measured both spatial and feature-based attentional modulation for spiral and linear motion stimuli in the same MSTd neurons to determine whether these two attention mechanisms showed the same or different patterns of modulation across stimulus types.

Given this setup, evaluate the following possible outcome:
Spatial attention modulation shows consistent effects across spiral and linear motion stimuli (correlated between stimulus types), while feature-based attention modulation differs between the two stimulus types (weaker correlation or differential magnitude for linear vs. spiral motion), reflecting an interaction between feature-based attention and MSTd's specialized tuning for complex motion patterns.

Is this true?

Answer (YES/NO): YES